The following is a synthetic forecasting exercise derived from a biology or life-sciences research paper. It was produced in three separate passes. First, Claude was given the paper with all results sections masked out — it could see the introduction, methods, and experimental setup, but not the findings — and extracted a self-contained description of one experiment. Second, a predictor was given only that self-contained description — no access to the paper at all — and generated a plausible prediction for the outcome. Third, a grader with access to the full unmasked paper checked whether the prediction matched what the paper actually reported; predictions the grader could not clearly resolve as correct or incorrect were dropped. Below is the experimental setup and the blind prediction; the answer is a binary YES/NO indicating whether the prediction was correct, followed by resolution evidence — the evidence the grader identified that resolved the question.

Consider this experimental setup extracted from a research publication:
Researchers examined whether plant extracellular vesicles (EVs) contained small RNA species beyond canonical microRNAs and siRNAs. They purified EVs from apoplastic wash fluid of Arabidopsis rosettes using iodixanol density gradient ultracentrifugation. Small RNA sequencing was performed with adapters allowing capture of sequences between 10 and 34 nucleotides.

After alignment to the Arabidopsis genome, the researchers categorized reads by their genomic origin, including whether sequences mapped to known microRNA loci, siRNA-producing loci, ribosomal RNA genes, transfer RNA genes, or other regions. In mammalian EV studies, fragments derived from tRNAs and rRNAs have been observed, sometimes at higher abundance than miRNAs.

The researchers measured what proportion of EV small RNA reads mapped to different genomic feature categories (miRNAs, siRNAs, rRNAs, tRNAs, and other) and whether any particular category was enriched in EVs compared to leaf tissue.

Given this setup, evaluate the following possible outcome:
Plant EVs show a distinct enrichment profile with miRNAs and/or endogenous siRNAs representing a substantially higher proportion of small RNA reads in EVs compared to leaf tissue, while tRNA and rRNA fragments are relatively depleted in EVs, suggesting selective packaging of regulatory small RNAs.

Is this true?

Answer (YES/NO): NO